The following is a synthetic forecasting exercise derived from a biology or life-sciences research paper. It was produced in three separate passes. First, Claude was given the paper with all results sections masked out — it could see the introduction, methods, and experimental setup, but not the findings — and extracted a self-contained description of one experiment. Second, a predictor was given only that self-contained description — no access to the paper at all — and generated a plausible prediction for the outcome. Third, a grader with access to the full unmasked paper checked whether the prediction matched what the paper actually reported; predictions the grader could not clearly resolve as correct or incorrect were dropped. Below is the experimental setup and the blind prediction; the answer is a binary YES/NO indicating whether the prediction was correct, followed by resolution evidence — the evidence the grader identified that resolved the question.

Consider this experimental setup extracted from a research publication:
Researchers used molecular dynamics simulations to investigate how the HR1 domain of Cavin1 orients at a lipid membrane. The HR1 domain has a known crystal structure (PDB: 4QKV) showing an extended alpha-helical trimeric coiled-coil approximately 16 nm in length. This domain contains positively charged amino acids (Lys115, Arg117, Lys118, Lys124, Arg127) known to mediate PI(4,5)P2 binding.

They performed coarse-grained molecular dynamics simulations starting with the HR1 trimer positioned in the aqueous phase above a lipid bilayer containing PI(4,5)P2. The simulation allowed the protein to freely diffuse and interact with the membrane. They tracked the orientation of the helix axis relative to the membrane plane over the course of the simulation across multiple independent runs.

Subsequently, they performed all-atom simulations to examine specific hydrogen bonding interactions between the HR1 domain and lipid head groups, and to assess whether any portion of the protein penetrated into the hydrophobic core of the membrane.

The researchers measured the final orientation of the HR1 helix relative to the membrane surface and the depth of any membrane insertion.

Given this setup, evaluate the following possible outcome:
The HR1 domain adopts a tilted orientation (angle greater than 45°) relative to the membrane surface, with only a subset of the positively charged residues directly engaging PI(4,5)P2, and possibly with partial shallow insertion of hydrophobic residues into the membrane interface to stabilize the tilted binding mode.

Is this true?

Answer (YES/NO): NO